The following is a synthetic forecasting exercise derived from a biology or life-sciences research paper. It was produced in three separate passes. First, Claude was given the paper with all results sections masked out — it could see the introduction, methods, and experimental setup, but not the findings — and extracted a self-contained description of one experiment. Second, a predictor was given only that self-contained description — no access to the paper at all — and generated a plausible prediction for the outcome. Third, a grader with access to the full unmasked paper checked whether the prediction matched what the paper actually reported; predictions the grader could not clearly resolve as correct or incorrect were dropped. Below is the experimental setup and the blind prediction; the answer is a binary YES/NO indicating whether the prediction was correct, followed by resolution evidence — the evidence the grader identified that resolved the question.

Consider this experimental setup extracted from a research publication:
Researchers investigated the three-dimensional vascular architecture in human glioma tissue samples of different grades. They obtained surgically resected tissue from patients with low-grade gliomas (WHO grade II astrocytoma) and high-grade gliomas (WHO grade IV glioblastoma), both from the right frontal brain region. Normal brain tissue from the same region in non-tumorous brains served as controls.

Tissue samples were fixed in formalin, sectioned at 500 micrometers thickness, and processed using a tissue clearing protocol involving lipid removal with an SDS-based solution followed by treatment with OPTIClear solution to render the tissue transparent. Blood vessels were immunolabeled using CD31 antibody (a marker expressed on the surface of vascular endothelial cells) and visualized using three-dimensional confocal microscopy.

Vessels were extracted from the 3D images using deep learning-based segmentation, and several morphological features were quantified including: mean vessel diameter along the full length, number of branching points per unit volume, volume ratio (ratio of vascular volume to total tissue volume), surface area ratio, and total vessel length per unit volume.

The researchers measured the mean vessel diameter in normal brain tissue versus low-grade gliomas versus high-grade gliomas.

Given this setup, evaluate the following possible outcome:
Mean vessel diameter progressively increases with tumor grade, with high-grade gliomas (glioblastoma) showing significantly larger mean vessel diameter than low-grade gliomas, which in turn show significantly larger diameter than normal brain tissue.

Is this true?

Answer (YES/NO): NO